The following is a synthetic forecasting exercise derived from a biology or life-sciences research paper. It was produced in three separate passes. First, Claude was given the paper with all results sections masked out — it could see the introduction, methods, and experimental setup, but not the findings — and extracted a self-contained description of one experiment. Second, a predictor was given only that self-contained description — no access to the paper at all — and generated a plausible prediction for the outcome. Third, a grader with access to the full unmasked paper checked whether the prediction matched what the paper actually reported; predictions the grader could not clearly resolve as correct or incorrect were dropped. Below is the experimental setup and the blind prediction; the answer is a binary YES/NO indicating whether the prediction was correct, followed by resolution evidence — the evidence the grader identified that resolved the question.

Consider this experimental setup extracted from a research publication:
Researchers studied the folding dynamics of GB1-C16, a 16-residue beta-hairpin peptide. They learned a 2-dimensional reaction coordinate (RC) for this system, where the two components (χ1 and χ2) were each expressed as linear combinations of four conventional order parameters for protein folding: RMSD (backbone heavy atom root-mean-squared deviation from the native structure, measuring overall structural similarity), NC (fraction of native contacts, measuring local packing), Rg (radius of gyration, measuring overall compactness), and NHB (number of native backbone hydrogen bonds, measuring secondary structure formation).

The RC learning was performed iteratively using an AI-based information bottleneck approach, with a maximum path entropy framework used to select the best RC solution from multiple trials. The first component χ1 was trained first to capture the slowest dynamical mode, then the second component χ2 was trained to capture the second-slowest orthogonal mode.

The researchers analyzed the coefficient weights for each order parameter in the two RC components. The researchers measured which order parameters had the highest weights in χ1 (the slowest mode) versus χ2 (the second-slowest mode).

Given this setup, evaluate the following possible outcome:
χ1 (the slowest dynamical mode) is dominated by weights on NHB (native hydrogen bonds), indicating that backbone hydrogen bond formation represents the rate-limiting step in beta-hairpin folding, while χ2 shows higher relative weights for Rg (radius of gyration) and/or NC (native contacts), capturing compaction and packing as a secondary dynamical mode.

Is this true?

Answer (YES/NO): NO